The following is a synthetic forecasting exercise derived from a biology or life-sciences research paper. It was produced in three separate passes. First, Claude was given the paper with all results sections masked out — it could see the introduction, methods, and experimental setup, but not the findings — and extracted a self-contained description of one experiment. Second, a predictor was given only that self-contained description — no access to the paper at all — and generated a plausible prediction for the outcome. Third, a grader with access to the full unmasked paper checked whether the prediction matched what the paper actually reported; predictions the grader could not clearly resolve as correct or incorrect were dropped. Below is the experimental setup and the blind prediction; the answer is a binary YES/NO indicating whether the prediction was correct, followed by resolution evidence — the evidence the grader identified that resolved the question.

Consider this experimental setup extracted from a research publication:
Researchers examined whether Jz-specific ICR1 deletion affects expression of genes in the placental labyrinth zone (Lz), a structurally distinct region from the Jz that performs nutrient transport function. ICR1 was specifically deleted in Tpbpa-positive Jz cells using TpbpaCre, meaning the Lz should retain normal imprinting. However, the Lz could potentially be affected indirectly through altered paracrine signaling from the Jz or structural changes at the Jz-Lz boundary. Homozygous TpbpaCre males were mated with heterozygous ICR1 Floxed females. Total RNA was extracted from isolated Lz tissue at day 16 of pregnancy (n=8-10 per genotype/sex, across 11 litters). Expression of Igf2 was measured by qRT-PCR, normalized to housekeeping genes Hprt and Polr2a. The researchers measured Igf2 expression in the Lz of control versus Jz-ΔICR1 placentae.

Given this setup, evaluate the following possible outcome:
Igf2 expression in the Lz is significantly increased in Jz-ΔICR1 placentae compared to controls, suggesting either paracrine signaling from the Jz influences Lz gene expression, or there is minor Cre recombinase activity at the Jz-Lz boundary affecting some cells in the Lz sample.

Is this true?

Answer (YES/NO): NO